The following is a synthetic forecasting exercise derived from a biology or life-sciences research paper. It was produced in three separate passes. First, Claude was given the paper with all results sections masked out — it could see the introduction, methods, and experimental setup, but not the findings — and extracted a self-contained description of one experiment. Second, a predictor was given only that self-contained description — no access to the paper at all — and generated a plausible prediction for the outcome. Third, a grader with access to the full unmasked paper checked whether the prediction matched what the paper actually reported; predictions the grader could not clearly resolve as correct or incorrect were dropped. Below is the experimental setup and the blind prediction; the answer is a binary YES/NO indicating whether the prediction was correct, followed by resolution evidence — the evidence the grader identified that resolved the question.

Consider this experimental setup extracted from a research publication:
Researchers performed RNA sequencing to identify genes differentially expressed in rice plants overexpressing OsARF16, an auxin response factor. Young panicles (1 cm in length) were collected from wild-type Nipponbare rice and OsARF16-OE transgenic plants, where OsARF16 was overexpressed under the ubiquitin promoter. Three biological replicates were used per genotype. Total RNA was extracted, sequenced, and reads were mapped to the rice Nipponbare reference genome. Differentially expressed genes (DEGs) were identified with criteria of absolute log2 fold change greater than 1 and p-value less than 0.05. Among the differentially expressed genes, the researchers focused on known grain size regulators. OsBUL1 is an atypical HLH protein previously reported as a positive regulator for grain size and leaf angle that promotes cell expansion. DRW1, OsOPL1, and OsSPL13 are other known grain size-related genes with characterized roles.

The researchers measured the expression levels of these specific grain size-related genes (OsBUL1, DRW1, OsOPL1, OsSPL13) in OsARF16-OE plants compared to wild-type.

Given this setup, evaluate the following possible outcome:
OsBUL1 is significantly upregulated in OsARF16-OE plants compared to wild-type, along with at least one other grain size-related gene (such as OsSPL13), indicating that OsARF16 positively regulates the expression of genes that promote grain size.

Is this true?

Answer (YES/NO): YES